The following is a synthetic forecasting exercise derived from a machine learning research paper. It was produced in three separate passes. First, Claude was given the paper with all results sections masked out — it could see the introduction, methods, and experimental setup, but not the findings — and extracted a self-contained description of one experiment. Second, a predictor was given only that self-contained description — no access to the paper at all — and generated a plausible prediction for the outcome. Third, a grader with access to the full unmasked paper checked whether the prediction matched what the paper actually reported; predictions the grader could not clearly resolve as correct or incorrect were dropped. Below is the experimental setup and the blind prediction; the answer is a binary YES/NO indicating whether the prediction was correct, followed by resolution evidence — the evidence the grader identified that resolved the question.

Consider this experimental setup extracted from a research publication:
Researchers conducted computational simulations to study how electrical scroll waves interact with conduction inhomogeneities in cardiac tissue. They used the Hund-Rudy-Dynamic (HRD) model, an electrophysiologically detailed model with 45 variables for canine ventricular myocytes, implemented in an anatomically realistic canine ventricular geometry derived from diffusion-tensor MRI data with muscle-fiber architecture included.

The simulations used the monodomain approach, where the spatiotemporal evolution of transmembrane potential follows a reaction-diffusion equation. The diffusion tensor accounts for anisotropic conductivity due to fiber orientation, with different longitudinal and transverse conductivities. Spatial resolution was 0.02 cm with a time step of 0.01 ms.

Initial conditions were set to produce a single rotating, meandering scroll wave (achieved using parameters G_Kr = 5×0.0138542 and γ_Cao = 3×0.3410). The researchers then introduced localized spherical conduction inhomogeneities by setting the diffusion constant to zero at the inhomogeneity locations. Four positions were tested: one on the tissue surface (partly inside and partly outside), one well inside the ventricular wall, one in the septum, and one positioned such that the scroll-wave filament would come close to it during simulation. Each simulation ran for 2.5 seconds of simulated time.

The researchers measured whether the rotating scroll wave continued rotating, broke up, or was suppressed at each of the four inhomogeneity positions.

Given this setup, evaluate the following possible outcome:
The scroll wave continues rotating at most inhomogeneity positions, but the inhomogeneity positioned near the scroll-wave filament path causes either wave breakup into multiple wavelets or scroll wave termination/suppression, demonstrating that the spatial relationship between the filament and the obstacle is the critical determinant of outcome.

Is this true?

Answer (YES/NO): NO